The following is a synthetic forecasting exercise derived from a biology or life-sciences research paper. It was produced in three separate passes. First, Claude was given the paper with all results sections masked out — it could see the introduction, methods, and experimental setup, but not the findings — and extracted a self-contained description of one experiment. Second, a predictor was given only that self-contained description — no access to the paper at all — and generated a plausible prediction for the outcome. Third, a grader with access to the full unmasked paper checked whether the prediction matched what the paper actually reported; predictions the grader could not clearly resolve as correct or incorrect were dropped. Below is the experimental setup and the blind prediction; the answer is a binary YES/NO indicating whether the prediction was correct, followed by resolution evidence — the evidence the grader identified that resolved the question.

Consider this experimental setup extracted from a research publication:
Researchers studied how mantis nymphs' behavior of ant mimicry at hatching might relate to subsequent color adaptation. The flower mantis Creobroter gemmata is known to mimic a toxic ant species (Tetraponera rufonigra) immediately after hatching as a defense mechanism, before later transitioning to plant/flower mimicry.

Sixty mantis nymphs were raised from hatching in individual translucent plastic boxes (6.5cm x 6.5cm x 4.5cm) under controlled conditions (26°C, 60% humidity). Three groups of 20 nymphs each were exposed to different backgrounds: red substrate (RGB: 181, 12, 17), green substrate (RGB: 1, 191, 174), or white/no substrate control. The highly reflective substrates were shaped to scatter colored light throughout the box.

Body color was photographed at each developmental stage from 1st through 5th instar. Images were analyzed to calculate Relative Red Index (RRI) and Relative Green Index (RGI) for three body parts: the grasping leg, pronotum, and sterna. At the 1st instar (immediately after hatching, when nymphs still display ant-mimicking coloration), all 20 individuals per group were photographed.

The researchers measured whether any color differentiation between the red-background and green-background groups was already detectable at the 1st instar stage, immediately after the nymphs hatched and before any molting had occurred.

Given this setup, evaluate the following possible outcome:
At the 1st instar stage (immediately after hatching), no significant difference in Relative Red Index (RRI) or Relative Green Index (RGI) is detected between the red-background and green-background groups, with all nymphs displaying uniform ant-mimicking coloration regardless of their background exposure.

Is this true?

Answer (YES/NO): YES